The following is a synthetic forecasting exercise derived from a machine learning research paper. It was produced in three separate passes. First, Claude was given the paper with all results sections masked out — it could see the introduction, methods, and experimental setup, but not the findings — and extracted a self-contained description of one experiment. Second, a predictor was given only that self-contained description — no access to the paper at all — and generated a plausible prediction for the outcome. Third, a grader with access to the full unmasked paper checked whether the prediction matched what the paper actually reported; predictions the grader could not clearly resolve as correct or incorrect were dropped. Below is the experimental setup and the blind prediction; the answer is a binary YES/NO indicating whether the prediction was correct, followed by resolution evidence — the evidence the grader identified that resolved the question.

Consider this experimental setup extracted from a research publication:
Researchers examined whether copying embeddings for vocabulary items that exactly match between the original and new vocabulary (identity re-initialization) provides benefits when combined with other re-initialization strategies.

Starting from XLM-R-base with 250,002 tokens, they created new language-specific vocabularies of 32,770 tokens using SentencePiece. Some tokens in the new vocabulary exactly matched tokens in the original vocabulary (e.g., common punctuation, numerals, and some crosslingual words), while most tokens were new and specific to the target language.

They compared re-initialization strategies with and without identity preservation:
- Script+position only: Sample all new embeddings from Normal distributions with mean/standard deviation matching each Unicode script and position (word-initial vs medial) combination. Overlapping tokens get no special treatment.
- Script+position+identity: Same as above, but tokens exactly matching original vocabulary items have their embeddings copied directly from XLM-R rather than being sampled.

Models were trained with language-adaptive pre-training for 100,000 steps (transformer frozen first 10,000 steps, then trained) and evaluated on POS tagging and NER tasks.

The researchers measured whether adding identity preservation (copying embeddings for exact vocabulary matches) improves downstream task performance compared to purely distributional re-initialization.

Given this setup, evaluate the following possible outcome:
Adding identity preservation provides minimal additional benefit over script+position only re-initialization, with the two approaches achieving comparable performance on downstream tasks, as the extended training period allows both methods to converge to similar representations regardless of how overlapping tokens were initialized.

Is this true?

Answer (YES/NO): NO